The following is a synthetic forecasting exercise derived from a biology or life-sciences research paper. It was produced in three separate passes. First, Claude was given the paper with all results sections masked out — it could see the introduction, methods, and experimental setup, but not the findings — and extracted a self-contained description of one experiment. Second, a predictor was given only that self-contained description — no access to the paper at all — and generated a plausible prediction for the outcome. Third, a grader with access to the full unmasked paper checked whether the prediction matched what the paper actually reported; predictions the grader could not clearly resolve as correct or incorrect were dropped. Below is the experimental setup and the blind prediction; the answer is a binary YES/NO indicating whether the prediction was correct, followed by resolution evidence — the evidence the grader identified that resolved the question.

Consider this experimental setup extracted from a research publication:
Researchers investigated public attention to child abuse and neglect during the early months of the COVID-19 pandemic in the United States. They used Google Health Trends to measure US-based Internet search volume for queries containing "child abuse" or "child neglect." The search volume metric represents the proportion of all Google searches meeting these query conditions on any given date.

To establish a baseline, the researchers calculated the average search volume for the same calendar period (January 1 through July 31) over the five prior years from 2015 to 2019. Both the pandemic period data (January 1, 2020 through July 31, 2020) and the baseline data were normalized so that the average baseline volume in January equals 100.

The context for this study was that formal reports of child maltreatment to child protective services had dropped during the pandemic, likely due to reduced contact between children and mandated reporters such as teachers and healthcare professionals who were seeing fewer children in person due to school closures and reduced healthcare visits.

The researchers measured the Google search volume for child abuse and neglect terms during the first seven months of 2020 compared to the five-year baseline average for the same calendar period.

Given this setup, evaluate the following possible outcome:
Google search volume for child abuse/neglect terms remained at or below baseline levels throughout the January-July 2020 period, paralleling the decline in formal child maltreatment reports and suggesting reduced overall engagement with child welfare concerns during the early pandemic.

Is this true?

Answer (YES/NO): YES